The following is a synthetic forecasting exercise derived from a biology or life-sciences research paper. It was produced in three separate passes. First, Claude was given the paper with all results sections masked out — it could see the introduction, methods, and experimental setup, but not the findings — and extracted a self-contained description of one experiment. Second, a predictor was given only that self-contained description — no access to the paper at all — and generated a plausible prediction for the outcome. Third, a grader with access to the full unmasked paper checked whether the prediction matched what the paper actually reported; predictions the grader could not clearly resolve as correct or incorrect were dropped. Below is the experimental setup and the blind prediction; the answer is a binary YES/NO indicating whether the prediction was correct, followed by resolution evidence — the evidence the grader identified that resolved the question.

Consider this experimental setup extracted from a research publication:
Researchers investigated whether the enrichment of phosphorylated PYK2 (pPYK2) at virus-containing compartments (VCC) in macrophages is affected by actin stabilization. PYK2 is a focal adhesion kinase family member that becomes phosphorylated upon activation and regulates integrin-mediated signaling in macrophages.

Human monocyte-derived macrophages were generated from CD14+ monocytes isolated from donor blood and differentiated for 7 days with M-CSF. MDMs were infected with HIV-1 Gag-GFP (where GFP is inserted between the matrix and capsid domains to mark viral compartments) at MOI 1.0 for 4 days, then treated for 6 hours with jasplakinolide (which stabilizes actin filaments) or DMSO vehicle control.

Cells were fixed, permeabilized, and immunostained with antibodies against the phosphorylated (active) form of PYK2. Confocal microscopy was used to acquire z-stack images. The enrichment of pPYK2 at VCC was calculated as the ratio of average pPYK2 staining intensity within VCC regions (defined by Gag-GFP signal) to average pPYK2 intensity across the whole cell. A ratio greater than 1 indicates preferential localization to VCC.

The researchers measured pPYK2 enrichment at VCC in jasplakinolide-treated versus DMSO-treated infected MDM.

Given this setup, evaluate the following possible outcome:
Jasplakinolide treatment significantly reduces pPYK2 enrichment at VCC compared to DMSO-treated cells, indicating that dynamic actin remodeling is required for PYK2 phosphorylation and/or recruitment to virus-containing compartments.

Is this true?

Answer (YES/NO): YES